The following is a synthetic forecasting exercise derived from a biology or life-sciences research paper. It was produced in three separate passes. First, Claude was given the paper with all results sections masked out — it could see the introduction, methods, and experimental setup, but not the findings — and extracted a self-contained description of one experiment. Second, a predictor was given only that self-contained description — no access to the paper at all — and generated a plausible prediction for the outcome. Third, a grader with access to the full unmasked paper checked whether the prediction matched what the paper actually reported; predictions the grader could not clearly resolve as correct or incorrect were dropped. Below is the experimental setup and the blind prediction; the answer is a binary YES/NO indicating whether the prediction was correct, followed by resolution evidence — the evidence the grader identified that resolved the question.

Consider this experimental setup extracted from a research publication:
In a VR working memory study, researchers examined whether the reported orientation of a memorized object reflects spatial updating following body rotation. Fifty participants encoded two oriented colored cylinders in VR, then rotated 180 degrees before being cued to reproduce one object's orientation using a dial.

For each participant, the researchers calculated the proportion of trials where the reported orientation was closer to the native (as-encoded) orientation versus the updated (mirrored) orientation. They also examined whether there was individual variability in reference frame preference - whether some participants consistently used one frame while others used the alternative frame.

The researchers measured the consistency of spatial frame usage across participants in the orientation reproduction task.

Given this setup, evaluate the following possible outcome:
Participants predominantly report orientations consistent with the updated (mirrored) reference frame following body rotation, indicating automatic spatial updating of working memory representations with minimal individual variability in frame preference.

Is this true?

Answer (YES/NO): NO